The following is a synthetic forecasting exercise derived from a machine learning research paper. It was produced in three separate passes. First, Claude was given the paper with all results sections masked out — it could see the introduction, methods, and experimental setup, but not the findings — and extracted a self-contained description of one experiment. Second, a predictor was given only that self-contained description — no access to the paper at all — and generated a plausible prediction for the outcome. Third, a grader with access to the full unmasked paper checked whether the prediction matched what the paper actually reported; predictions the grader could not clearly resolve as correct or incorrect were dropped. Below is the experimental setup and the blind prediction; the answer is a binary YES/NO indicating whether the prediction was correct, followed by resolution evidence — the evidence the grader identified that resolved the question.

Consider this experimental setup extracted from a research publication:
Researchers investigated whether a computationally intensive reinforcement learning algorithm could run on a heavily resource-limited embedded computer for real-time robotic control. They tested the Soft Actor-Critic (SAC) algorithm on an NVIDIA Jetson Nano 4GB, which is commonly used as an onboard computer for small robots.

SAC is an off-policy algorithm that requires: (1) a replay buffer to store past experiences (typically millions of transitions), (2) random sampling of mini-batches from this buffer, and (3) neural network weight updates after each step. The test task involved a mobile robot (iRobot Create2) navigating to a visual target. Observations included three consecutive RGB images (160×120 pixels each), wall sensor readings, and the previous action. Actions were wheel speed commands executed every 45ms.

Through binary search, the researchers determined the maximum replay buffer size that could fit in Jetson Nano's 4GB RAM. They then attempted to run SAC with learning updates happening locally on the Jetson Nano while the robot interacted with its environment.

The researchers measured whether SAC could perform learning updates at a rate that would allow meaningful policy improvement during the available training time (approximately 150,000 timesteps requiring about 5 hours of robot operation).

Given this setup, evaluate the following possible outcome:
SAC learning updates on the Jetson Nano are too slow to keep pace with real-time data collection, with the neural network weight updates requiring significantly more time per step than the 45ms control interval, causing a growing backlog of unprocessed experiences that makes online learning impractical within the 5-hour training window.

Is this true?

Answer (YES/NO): YES